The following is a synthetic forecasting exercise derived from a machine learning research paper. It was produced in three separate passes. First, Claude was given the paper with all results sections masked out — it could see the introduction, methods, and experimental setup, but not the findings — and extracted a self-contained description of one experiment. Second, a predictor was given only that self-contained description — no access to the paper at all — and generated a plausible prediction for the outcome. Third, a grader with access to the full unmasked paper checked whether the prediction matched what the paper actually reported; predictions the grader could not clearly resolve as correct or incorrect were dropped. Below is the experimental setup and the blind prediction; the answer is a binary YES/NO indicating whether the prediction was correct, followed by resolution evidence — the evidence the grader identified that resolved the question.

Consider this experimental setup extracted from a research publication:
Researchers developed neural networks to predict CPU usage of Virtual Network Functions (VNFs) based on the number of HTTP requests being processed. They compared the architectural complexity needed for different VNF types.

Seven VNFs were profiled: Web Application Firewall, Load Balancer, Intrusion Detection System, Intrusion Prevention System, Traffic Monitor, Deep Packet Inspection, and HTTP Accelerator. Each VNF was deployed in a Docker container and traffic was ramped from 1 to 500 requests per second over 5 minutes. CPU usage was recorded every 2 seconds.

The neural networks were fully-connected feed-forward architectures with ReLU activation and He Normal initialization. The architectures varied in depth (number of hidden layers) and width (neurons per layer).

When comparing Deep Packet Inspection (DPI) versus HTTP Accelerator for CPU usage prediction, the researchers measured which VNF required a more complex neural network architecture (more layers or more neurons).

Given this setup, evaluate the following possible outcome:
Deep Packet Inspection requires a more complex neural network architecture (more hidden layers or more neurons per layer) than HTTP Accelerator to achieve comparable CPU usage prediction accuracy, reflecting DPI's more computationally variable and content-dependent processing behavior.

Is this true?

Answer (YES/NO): NO